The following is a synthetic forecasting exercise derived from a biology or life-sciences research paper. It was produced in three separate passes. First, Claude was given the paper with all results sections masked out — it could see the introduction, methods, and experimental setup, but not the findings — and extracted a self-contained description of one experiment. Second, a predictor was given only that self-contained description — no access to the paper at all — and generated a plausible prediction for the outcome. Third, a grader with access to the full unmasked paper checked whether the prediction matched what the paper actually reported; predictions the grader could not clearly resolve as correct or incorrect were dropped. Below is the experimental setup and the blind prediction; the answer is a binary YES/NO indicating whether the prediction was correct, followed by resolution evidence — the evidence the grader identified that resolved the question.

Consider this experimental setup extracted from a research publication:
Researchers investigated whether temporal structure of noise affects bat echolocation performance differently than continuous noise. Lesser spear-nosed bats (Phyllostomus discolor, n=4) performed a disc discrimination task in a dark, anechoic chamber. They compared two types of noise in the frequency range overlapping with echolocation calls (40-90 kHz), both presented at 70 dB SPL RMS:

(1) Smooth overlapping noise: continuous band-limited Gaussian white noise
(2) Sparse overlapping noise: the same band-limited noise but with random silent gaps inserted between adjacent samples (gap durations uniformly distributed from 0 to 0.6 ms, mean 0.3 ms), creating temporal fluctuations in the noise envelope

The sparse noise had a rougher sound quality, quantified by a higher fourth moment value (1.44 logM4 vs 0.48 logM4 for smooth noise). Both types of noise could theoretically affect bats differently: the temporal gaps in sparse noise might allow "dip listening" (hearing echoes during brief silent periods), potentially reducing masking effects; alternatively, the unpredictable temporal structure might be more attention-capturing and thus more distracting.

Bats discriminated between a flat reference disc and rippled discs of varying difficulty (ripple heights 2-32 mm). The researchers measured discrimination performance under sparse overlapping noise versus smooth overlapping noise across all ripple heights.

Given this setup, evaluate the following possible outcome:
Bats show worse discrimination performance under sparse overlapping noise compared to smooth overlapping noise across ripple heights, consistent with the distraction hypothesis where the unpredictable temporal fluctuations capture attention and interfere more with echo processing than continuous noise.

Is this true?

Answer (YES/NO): NO